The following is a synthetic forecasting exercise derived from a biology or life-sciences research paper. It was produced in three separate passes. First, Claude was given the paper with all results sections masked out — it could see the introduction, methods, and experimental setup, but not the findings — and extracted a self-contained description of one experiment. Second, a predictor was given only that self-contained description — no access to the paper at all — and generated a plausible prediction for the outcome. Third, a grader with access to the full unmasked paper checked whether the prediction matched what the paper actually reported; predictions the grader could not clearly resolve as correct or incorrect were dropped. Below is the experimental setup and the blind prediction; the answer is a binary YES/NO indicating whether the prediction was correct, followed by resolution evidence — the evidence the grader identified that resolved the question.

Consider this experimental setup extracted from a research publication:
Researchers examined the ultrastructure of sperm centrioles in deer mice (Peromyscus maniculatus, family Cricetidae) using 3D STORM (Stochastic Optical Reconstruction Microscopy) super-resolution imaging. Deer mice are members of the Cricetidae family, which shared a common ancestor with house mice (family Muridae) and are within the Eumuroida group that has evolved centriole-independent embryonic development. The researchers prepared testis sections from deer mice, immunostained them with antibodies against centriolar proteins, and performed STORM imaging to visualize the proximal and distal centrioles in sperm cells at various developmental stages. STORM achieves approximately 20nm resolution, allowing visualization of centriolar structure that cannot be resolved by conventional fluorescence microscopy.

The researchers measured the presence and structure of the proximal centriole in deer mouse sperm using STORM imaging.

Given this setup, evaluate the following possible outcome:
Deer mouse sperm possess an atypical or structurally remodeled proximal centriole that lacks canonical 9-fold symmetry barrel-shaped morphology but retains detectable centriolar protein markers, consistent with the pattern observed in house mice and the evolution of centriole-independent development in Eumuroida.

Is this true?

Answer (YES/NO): NO